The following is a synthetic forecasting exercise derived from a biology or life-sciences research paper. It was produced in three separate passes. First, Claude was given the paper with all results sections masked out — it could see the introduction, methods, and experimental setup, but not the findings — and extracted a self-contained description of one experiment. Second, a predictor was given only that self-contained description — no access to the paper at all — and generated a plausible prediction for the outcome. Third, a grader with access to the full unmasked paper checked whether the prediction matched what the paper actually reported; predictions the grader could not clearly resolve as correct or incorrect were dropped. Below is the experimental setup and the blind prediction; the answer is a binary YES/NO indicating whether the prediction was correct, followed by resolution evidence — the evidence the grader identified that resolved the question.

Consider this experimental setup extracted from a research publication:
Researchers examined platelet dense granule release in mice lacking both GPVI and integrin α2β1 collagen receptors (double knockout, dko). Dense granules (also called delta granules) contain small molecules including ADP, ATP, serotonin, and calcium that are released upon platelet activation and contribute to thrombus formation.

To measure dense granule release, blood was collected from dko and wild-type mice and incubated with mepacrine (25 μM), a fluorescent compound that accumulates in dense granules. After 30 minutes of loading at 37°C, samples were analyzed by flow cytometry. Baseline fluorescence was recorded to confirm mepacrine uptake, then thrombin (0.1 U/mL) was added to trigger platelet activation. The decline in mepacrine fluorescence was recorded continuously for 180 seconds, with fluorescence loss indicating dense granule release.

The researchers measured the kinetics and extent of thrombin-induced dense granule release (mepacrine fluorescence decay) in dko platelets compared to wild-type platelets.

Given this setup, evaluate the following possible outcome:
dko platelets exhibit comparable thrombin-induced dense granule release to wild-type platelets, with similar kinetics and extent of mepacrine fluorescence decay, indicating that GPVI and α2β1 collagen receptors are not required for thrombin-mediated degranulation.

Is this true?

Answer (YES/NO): YES